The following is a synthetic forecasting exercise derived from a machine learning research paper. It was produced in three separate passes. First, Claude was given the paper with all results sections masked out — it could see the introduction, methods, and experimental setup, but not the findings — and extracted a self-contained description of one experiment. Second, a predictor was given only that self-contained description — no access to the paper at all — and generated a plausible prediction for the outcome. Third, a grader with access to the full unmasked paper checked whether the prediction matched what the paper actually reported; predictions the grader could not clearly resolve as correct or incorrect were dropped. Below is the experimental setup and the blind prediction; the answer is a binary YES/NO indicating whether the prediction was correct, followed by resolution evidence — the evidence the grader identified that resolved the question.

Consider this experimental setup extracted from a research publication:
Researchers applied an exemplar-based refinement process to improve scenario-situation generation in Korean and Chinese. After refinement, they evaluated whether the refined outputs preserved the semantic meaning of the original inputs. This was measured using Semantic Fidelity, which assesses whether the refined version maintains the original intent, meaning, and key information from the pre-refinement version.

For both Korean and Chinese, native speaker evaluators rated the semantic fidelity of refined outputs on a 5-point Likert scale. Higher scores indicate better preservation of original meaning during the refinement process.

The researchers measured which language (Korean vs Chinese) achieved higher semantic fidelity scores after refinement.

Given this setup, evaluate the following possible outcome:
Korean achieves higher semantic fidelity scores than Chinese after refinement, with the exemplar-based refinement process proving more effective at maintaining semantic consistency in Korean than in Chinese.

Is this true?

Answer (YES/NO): NO